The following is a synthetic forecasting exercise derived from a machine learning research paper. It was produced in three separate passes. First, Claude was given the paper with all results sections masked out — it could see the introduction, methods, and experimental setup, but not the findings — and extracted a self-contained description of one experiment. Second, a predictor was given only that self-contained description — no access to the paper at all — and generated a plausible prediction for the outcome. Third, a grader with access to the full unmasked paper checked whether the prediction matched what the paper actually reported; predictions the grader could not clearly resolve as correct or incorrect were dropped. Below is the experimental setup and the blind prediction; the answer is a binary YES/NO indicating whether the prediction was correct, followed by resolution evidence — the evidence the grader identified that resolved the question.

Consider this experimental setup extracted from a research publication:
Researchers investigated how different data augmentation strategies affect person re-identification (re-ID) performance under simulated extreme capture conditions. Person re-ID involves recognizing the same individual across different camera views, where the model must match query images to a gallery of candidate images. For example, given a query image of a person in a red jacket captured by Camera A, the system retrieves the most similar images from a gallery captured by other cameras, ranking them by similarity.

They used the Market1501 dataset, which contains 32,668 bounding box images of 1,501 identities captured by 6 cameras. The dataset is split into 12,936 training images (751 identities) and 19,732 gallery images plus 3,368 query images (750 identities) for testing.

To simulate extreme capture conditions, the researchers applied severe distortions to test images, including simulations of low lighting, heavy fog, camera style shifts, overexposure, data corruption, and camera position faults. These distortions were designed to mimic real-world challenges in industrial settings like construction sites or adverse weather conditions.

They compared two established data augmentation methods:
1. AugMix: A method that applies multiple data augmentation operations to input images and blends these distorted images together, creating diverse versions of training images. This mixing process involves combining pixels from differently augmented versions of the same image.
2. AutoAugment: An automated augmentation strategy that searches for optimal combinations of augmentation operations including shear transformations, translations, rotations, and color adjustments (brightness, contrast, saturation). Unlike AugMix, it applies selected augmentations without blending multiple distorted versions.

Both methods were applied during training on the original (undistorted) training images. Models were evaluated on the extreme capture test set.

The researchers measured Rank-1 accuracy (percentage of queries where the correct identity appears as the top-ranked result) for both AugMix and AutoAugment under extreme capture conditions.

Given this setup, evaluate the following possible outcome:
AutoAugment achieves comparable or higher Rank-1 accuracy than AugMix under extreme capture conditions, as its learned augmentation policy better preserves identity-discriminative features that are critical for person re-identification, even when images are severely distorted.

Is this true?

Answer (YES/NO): YES